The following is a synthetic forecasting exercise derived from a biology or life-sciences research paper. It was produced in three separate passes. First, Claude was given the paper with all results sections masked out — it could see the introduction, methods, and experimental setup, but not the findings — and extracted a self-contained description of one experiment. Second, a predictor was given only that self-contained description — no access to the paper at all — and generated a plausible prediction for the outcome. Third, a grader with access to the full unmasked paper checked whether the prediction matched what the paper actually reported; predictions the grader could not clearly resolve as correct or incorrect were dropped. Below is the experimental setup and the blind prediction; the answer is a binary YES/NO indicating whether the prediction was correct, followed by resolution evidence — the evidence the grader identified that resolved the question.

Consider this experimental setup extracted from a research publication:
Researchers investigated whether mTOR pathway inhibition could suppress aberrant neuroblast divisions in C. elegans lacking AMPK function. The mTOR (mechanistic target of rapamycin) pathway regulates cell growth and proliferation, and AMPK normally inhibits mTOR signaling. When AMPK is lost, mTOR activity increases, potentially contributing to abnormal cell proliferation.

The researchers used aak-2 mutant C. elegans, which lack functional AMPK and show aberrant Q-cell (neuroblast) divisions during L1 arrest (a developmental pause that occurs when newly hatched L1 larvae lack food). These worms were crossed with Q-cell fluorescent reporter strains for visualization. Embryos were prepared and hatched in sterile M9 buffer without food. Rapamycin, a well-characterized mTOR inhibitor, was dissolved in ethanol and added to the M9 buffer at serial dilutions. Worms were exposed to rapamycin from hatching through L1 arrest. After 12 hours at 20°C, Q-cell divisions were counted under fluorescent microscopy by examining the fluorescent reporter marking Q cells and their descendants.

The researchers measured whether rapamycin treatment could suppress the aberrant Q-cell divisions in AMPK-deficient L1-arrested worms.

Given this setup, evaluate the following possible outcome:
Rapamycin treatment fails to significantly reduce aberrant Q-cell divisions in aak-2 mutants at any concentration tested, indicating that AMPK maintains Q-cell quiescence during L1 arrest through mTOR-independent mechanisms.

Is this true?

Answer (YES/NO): YES